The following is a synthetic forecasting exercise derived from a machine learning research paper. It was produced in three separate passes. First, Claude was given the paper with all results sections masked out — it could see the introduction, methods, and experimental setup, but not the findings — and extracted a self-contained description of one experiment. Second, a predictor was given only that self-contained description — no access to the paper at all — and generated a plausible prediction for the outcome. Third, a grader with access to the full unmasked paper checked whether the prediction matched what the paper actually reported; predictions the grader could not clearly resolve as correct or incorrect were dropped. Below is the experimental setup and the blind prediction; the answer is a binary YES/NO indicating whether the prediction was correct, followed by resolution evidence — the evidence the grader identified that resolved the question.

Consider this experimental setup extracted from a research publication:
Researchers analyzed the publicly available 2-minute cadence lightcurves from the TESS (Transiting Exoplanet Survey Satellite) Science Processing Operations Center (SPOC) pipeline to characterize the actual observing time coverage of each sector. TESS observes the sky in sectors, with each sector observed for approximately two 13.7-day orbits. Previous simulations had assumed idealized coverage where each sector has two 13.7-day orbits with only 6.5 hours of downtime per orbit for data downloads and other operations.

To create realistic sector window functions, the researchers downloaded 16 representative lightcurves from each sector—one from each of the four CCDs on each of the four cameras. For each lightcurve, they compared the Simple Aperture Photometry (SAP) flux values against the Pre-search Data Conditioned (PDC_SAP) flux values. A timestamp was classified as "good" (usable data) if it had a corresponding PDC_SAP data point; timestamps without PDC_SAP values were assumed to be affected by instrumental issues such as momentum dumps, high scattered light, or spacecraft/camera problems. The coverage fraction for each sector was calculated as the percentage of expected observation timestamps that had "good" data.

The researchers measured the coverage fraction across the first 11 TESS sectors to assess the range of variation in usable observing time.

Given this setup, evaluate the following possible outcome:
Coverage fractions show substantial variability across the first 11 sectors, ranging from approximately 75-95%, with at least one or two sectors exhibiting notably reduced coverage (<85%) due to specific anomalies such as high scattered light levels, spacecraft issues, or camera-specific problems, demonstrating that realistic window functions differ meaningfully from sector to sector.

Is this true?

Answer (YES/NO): NO